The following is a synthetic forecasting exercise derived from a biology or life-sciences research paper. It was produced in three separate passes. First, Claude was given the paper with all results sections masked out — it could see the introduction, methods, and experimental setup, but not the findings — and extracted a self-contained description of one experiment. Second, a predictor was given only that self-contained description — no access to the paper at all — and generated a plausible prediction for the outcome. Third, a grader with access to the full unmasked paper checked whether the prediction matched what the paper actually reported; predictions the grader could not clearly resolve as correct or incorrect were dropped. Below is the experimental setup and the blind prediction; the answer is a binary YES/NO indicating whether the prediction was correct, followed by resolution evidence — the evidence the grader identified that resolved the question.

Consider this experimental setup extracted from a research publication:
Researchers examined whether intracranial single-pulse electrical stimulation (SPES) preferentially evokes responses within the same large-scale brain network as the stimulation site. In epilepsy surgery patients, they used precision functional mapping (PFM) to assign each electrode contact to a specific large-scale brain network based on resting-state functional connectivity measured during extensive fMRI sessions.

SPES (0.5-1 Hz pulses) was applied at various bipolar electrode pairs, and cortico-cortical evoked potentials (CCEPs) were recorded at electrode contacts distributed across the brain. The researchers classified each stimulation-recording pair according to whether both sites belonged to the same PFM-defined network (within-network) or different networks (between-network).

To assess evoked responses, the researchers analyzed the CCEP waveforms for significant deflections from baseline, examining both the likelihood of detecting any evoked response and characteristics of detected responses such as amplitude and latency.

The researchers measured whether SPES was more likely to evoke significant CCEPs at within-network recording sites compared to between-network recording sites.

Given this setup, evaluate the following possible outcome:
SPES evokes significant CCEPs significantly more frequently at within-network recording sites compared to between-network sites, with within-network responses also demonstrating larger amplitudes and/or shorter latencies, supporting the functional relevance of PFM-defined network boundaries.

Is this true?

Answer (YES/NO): NO